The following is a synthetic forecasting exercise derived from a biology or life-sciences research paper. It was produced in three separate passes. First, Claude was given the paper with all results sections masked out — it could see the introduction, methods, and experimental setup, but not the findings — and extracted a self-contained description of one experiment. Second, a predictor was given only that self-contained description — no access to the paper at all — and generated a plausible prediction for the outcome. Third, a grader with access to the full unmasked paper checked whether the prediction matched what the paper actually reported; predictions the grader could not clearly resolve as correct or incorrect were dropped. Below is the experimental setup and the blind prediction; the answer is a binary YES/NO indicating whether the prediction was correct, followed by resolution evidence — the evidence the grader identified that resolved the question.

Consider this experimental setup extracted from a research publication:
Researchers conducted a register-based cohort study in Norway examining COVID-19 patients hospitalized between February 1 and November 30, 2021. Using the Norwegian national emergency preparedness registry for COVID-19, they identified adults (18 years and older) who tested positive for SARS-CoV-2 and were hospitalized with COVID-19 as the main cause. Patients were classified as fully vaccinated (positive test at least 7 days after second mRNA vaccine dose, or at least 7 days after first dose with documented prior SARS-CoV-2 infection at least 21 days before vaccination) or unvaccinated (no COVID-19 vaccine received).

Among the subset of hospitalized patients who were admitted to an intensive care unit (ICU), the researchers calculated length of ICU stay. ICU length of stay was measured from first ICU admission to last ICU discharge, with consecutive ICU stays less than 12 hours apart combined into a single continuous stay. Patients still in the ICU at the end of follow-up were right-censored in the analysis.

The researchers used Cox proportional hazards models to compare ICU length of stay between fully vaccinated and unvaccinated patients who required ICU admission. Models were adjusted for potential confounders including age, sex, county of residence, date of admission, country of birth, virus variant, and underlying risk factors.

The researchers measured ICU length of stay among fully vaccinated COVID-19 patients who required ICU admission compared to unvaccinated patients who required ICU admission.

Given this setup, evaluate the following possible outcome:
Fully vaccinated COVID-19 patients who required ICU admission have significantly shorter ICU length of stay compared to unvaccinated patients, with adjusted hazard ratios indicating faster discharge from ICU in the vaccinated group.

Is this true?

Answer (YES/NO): NO